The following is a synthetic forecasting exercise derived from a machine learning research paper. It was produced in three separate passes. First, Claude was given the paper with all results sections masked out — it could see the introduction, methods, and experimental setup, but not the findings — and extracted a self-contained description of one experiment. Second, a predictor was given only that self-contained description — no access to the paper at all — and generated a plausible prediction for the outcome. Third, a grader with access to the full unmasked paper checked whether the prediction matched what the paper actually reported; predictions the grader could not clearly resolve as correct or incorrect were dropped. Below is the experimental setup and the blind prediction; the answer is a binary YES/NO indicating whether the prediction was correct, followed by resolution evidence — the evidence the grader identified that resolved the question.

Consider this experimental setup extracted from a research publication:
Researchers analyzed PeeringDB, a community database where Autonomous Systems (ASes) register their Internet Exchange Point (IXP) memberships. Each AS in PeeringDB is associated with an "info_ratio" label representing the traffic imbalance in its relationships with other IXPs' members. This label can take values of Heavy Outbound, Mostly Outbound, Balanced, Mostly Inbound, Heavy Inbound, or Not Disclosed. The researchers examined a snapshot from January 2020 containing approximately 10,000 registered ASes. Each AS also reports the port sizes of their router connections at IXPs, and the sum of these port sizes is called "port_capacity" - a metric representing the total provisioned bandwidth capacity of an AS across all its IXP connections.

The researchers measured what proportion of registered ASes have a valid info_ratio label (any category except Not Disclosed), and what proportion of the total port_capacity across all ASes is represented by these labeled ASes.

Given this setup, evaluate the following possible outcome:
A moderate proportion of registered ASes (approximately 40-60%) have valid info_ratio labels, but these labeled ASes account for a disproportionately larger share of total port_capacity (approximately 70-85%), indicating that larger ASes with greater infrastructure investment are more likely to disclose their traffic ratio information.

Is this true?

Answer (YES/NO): NO